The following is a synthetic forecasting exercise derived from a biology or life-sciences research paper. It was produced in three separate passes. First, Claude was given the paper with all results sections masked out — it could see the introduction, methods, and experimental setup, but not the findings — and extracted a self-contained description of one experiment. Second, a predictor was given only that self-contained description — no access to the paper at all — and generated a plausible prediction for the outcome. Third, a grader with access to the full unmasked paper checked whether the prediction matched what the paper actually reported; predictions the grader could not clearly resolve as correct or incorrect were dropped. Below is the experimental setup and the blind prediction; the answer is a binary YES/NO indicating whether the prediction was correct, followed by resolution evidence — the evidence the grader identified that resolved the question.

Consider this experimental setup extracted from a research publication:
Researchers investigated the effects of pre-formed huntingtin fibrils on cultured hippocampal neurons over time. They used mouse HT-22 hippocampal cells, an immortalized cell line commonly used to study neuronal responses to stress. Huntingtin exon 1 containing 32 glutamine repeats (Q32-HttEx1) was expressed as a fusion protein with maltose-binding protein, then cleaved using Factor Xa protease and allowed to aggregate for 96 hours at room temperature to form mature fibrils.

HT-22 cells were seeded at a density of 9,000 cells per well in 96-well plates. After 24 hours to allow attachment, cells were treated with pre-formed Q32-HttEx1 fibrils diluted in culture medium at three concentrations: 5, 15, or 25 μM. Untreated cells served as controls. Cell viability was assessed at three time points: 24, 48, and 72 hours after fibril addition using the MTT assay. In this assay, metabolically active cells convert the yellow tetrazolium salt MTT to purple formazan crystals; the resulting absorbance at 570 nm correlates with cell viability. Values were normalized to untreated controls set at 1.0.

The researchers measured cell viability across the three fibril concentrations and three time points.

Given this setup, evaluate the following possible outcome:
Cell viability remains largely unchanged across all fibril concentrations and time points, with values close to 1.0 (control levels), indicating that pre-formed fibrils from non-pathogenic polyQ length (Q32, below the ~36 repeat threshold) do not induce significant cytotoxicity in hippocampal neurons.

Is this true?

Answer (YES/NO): NO